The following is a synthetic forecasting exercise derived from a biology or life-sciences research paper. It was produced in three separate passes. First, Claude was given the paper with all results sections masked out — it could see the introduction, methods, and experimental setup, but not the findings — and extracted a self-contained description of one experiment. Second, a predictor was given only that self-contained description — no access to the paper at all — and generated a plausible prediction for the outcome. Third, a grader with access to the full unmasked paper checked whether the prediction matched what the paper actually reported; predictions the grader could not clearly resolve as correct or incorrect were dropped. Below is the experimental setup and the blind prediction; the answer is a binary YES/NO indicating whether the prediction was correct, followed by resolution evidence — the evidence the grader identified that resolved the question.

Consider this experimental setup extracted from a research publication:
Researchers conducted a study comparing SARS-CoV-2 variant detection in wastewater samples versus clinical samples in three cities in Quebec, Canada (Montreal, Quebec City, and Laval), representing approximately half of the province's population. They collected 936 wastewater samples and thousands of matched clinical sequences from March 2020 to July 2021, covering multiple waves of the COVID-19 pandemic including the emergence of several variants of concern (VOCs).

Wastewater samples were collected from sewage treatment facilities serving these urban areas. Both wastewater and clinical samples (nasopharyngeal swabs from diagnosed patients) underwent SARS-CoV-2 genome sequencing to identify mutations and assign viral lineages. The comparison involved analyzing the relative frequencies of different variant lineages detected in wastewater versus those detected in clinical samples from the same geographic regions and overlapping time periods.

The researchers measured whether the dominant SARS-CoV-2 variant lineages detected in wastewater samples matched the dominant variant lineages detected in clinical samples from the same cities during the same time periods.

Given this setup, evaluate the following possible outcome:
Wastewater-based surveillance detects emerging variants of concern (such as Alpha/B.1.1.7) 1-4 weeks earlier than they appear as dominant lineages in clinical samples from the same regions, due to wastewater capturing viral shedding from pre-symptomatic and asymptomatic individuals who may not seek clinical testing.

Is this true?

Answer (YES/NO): NO